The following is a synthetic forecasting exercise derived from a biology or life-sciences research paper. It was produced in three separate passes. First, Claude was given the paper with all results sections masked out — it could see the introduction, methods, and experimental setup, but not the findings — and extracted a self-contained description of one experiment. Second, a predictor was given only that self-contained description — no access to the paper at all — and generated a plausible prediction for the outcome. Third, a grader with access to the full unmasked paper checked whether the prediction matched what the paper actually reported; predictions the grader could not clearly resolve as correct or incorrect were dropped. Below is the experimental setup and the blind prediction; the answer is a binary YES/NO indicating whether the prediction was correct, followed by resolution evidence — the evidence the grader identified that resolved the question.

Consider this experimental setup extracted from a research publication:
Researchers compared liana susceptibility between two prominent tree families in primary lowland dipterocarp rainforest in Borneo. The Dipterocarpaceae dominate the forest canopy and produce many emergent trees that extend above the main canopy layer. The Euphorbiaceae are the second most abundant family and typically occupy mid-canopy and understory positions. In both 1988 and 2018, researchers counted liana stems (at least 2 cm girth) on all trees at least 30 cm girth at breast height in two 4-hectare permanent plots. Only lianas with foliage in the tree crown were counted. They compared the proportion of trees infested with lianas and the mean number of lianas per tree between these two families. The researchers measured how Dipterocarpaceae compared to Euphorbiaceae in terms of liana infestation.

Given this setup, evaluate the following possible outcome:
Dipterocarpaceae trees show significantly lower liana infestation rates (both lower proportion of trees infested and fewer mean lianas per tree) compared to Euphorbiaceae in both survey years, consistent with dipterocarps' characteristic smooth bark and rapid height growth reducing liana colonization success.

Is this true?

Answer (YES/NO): NO